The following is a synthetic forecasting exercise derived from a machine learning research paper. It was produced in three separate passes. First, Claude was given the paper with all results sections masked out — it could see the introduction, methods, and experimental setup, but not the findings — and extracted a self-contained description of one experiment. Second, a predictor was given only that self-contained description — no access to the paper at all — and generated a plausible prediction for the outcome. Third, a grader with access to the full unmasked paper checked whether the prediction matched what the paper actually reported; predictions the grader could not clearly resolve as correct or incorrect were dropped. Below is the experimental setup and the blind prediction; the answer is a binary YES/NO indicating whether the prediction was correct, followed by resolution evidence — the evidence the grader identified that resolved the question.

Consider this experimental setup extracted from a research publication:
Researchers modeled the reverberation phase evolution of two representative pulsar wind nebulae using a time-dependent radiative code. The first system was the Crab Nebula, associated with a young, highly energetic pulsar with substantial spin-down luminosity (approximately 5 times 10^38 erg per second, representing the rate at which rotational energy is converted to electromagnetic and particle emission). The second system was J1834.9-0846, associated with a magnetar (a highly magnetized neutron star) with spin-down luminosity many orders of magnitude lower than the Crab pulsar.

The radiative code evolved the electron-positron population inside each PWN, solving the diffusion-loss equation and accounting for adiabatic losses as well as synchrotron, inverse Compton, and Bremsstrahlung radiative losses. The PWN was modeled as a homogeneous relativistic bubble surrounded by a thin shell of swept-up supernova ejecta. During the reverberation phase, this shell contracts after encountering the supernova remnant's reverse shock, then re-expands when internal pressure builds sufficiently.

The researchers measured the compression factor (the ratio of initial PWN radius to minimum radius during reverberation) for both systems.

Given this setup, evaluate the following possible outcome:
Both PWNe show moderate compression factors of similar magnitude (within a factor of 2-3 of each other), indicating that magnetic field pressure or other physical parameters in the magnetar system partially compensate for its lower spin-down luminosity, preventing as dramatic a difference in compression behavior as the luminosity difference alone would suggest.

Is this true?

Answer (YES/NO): NO